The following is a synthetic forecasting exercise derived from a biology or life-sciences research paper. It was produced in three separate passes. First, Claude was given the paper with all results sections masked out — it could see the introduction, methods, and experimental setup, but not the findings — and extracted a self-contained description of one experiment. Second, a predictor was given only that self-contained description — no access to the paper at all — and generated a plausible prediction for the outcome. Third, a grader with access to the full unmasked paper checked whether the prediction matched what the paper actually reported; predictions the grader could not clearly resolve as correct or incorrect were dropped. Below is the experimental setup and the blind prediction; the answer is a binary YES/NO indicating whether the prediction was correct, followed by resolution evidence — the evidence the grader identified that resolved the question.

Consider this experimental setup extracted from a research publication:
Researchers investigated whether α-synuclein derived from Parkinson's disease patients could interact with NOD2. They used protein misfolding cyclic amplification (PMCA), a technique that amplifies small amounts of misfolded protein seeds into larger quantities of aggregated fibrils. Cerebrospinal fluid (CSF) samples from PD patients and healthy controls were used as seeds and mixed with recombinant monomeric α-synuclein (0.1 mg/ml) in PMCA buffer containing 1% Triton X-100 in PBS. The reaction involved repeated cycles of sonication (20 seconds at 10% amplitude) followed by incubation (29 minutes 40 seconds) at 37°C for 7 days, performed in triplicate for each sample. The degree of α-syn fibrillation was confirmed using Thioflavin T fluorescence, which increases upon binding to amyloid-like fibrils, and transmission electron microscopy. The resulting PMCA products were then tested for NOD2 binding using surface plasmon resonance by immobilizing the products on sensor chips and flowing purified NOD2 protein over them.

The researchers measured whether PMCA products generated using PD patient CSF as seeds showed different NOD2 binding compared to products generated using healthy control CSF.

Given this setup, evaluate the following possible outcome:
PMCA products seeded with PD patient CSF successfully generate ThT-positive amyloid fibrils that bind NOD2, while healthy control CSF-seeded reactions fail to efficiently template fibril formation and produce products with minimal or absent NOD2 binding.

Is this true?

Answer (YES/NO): NO